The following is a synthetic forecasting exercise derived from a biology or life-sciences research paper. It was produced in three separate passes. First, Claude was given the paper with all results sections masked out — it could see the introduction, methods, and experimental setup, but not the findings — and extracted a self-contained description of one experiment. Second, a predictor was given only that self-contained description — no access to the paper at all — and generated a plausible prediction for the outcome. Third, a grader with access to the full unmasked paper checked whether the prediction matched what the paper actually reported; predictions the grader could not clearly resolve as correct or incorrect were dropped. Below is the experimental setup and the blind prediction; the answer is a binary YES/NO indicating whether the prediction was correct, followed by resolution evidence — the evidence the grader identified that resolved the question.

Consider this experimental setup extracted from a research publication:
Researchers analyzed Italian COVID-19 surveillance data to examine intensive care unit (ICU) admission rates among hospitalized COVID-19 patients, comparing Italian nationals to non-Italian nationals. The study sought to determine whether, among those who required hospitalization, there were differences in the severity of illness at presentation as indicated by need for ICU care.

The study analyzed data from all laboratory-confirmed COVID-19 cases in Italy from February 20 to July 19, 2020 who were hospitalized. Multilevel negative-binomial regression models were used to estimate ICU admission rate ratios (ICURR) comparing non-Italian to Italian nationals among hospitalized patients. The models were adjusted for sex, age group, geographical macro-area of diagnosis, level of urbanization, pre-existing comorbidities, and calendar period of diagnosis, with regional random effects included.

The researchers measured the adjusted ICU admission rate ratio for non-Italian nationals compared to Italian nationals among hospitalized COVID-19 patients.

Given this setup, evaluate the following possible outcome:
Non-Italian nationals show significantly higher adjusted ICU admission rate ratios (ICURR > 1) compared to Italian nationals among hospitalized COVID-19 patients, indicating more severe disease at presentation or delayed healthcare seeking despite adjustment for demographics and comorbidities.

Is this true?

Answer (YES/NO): YES